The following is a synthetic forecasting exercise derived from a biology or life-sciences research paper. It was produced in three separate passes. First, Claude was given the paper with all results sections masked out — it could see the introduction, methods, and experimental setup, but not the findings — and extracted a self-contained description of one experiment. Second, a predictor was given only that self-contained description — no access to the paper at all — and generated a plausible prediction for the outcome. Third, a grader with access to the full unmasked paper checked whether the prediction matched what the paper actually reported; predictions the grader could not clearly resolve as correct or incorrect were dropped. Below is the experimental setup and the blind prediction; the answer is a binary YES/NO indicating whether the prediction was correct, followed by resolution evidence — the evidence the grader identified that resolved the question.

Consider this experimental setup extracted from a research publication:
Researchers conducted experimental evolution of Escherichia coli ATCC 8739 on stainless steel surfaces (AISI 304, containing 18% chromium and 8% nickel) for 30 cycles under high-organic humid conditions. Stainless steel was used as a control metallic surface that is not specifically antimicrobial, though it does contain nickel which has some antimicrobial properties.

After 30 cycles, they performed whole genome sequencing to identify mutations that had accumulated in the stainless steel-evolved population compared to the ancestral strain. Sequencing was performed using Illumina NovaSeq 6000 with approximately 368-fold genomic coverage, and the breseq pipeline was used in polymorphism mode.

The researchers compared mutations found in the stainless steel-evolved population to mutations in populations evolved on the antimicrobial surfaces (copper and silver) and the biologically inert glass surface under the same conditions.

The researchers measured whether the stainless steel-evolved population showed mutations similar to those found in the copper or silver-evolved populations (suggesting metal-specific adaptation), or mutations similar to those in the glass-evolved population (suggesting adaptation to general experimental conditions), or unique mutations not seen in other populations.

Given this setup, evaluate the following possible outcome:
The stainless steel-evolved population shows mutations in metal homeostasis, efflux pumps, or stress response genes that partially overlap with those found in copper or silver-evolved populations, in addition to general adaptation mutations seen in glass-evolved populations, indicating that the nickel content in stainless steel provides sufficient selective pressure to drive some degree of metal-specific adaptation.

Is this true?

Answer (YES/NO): NO